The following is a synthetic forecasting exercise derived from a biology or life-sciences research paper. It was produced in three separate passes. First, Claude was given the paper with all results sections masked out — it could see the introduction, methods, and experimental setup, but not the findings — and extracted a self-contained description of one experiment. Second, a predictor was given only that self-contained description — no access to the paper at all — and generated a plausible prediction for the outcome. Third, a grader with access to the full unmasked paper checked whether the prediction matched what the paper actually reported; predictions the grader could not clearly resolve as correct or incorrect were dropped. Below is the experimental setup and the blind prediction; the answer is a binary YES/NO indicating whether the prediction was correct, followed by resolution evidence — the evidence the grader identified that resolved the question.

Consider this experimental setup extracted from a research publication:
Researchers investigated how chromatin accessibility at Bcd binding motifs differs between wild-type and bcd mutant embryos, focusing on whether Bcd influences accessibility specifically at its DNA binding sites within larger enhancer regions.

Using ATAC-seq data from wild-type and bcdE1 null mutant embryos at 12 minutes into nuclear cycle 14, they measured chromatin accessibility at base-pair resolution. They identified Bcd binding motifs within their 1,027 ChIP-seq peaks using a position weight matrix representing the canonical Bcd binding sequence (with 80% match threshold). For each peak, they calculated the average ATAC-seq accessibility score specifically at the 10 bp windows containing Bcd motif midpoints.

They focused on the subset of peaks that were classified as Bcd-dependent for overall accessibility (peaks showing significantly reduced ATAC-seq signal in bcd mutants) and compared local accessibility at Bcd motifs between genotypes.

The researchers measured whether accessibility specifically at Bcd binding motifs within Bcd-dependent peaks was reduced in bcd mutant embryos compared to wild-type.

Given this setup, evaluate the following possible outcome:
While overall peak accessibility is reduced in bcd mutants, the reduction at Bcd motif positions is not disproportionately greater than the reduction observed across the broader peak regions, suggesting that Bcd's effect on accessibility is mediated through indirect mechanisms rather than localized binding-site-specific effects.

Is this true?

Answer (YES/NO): NO